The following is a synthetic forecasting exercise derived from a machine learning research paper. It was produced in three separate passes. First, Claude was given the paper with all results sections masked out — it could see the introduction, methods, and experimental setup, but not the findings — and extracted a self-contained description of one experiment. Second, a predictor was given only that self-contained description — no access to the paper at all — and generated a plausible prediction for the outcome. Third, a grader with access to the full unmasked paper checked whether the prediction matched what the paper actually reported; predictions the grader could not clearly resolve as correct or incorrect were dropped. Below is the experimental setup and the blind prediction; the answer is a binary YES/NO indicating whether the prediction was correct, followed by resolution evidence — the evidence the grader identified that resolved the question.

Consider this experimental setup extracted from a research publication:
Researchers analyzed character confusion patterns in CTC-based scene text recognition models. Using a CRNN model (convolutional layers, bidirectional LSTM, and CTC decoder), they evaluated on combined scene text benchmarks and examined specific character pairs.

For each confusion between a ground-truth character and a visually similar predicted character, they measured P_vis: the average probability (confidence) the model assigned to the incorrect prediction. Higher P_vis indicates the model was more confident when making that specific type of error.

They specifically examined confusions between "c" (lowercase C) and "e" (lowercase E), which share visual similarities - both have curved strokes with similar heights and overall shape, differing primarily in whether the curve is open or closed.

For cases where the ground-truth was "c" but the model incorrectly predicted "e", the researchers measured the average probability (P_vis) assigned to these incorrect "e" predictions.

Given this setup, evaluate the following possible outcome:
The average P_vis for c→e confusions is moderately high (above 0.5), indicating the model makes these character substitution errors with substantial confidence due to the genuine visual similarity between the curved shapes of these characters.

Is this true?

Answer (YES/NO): YES